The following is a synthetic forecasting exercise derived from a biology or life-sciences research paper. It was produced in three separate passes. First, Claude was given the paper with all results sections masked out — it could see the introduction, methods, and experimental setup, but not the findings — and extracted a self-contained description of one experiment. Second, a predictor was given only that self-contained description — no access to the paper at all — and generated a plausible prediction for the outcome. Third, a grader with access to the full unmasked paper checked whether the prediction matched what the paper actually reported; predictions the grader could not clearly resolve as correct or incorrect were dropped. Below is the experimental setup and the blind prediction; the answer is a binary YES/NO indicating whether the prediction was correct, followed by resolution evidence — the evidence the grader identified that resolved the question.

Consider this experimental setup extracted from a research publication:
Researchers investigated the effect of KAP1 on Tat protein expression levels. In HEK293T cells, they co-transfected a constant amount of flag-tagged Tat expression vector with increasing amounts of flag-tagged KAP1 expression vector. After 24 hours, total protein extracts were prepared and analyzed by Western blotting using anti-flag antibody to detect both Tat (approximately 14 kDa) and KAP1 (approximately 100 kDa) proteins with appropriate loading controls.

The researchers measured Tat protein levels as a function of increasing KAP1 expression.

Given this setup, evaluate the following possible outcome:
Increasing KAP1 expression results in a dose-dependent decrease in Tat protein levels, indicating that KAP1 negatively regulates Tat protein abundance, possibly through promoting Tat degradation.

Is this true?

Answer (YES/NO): YES